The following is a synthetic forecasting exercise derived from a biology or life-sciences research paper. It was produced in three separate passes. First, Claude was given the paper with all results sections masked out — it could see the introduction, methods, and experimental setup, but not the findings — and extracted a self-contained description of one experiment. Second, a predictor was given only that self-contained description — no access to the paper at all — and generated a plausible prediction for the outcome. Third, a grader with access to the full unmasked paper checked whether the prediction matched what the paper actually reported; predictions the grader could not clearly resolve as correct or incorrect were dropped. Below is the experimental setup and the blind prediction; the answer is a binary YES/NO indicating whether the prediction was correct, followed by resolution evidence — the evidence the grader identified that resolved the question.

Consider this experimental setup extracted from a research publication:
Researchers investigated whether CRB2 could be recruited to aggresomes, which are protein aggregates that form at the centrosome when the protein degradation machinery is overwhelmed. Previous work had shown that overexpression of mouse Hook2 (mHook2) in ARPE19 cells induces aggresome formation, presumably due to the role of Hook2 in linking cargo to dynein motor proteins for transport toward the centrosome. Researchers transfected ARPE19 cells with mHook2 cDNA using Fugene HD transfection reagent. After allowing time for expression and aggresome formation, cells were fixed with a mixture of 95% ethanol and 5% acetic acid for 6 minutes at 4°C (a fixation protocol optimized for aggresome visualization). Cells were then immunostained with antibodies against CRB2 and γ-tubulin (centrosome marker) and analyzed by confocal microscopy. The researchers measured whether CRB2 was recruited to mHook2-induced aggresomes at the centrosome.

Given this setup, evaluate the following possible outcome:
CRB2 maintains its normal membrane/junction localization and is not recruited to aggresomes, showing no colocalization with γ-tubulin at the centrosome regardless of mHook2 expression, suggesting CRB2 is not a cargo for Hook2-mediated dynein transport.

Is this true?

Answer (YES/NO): NO